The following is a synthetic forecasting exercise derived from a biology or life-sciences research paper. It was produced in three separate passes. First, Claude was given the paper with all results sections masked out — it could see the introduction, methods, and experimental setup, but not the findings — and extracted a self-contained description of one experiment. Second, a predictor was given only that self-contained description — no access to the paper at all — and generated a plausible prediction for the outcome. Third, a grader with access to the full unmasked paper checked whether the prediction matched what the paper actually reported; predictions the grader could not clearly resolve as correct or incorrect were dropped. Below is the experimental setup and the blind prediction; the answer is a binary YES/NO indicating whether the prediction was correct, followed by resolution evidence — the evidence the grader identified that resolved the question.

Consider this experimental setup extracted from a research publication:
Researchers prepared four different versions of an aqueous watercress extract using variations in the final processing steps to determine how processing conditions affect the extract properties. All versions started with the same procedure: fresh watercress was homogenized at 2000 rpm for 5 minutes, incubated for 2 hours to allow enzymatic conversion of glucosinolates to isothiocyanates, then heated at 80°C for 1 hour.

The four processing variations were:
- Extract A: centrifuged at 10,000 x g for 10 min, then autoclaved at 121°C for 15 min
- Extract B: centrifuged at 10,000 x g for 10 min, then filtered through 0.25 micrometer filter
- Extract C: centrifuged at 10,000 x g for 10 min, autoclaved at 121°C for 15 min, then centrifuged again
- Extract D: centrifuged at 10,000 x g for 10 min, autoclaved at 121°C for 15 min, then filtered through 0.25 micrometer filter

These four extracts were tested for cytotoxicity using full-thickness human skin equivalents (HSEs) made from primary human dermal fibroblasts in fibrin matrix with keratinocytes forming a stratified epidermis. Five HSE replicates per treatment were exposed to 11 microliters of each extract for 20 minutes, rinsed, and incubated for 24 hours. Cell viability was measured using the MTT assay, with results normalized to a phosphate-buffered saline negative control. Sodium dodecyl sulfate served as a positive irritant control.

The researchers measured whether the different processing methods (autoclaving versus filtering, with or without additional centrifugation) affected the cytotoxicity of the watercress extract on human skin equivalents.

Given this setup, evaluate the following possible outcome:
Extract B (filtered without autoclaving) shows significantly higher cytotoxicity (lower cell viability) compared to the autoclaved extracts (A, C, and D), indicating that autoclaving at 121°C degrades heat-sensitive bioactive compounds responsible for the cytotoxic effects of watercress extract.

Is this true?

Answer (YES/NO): NO